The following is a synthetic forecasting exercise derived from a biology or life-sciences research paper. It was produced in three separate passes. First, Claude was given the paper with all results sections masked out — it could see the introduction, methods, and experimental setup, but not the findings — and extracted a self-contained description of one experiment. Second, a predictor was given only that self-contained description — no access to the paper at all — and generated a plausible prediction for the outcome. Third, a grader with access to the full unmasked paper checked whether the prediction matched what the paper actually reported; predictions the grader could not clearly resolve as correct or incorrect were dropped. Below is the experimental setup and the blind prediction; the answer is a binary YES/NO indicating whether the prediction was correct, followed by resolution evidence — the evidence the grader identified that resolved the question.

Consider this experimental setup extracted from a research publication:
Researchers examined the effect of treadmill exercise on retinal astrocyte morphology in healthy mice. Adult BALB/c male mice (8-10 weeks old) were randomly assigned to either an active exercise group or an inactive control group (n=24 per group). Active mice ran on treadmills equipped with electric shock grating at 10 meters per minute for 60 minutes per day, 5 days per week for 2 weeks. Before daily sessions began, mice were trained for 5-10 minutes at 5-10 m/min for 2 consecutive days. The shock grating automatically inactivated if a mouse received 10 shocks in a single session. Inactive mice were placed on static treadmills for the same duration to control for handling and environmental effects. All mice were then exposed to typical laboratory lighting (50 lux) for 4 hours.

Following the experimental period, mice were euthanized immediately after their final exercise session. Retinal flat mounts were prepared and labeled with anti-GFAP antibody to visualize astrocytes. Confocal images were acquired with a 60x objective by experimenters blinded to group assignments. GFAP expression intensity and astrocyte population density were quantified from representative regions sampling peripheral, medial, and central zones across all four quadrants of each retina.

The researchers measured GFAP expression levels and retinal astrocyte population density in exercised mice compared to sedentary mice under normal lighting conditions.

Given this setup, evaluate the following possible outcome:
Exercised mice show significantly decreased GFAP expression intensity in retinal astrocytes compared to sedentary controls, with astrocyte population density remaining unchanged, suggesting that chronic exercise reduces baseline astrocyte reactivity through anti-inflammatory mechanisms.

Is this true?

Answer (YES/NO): NO